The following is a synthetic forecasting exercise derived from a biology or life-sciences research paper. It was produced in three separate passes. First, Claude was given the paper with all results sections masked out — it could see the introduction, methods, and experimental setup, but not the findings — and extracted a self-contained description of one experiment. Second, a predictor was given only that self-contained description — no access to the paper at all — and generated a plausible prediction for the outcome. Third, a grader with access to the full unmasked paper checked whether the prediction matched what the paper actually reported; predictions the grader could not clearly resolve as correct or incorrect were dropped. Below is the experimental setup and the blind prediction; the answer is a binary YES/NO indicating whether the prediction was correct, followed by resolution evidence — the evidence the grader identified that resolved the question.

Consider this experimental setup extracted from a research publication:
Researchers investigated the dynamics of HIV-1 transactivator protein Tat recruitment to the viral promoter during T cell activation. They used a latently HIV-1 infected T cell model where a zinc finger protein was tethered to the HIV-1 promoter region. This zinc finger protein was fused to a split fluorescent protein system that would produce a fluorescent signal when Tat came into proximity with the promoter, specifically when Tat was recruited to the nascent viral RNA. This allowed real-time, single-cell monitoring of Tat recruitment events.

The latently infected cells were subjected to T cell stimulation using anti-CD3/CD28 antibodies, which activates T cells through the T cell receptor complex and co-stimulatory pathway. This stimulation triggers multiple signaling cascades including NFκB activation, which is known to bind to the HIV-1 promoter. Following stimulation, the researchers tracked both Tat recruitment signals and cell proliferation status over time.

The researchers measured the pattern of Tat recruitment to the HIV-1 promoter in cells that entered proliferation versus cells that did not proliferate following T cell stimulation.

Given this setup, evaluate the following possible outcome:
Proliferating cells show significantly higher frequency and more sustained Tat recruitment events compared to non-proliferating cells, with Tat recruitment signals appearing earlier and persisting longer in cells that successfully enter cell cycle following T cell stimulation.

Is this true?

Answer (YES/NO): NO